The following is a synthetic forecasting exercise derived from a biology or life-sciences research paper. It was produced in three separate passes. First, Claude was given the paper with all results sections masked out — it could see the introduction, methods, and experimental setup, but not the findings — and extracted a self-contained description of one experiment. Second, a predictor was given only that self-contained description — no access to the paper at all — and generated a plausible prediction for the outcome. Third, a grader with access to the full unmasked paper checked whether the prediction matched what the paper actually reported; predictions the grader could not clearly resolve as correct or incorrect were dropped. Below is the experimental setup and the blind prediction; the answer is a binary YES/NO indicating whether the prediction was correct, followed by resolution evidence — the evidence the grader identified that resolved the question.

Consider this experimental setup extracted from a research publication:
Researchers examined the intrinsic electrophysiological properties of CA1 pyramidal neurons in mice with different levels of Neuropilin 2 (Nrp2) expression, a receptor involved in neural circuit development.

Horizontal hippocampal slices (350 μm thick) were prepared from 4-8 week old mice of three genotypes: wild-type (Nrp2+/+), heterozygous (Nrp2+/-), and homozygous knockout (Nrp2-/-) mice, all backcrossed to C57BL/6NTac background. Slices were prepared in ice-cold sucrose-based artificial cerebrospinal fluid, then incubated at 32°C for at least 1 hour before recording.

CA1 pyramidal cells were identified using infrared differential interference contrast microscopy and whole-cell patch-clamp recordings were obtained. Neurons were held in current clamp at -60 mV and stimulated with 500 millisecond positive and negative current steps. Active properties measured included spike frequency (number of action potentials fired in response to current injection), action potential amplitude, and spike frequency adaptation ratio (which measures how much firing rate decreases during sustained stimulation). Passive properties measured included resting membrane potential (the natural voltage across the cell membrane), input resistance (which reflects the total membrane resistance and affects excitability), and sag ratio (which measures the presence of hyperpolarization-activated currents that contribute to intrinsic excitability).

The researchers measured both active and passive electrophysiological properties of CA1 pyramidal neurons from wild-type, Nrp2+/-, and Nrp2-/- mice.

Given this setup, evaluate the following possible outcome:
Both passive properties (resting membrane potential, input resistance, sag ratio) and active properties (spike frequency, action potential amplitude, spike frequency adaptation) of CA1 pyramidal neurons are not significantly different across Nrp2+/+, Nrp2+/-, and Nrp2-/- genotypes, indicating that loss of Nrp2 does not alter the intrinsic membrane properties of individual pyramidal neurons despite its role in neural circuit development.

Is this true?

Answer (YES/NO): NO